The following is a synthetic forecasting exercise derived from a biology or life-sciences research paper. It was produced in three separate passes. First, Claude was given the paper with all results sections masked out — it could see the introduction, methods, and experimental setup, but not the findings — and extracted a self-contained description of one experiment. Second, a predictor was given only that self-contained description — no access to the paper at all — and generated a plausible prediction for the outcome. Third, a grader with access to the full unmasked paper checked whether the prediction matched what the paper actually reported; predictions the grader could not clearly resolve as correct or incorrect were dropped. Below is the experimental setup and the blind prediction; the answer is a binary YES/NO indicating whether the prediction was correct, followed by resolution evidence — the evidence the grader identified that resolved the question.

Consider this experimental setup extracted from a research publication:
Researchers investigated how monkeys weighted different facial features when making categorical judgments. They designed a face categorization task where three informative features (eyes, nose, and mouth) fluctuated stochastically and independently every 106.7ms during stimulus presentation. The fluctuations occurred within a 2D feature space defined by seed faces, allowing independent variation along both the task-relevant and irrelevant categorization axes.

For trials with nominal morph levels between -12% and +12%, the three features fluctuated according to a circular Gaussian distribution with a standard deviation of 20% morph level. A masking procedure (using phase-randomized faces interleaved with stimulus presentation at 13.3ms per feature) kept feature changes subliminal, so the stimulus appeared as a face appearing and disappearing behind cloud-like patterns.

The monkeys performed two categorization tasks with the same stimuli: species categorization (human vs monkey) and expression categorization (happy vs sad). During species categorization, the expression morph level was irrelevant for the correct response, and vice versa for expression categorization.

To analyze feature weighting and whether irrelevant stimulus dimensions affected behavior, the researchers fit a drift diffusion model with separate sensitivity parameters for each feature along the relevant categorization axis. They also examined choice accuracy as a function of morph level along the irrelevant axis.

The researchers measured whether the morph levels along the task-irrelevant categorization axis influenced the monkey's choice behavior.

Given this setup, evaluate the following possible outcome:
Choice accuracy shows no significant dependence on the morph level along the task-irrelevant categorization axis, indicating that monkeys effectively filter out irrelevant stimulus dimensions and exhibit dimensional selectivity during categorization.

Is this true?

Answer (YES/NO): YES